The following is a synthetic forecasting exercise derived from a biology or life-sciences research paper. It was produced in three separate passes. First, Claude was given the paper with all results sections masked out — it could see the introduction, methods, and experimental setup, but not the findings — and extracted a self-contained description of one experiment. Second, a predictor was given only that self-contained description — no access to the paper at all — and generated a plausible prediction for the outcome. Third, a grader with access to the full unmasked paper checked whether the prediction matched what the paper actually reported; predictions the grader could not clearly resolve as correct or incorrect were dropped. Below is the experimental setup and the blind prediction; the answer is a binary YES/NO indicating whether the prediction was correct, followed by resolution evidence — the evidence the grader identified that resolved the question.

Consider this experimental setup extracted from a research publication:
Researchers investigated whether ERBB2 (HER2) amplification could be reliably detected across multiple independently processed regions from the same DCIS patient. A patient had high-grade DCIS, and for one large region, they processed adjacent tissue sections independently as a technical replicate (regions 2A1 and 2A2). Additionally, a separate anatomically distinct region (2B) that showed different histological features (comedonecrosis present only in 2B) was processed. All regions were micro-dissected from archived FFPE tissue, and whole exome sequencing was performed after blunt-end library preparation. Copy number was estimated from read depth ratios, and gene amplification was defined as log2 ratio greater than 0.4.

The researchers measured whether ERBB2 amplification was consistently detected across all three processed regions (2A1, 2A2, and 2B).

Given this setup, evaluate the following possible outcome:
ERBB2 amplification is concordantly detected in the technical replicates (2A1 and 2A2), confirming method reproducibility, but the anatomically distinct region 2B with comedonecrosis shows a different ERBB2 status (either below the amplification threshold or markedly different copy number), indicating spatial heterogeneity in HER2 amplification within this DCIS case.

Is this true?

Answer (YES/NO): NO